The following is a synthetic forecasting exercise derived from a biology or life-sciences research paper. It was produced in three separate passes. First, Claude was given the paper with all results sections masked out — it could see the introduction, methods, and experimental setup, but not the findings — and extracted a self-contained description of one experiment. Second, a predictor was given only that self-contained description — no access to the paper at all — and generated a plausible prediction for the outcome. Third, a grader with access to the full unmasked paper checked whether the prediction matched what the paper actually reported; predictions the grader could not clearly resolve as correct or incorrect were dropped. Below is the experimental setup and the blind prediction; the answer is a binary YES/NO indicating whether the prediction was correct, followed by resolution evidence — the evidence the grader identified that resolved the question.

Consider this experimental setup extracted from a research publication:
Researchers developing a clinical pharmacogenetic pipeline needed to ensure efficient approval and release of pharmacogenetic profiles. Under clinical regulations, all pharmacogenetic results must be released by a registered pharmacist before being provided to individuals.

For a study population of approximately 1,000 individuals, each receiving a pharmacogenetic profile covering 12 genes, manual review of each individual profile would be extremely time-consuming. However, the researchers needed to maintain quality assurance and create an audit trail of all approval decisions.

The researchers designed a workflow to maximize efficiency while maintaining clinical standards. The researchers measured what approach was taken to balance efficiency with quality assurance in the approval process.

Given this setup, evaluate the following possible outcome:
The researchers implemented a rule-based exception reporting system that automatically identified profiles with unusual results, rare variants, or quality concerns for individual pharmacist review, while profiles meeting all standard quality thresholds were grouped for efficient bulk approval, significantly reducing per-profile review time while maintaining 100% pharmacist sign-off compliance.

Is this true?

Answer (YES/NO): NO